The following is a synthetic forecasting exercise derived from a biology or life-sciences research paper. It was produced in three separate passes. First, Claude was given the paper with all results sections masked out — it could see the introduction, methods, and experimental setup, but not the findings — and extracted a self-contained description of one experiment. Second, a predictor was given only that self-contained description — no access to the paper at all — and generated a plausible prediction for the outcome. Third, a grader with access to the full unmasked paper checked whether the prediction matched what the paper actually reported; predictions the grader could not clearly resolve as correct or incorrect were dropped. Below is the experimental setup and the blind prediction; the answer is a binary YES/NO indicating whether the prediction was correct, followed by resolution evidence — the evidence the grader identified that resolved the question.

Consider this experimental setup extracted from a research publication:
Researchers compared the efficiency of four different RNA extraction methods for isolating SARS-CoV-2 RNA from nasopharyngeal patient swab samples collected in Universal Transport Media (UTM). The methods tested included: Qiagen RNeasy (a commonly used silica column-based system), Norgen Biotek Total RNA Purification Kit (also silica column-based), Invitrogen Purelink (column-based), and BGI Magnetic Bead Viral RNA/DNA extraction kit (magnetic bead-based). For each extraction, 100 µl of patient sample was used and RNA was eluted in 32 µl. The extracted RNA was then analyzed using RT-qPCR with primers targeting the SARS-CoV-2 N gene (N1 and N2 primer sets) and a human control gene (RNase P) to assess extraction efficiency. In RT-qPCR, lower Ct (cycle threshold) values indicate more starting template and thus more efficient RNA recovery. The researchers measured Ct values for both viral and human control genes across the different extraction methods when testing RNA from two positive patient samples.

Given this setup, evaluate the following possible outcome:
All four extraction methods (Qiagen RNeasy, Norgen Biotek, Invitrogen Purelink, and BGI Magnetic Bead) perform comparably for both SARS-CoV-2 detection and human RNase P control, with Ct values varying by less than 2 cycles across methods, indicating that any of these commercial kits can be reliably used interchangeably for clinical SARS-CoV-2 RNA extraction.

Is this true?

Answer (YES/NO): NO